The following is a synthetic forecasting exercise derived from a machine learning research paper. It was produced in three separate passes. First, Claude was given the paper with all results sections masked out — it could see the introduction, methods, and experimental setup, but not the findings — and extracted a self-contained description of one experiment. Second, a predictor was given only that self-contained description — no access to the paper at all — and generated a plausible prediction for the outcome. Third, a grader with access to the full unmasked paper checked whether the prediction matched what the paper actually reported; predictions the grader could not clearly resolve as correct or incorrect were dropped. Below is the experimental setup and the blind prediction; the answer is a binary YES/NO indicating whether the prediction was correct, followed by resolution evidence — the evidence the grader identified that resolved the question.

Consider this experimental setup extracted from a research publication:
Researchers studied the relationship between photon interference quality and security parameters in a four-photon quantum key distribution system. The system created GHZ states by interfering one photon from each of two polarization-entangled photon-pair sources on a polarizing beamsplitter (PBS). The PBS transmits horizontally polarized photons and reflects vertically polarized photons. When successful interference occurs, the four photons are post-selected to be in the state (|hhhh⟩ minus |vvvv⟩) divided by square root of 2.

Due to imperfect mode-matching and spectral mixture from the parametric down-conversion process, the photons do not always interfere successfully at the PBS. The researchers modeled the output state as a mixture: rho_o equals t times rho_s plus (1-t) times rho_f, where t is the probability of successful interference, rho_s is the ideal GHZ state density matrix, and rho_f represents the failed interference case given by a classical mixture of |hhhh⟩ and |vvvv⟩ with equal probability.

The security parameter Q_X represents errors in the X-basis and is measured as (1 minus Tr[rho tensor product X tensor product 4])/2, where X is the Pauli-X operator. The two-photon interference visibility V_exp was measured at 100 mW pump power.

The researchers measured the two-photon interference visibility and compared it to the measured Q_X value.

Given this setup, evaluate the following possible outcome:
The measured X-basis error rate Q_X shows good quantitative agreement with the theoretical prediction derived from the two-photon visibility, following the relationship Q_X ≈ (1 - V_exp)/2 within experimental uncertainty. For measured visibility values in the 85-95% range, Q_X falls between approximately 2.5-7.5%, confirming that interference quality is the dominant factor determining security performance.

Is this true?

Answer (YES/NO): NO